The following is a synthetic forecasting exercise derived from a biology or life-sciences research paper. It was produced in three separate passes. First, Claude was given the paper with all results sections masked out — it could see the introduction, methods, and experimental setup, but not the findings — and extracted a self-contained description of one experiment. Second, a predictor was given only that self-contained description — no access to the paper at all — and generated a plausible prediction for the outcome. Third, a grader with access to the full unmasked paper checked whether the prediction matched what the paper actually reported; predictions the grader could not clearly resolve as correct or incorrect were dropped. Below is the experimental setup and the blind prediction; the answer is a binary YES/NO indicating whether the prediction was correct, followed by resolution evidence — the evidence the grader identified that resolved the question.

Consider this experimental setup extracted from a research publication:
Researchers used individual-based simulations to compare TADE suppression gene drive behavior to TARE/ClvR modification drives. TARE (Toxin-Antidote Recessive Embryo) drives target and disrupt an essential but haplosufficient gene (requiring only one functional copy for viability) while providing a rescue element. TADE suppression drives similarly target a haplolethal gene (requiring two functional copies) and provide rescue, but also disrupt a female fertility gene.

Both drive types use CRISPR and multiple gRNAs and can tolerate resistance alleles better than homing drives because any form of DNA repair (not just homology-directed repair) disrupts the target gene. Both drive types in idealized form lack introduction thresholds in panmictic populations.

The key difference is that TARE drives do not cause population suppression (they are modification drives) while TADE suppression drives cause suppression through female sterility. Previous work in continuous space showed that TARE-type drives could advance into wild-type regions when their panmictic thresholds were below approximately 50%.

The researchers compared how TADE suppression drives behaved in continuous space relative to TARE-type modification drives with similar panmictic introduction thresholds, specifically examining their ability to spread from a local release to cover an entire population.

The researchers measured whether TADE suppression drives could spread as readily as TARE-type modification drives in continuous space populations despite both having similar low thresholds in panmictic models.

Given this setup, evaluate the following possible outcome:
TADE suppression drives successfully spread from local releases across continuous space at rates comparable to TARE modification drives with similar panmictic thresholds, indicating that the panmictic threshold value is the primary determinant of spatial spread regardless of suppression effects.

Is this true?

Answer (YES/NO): NO